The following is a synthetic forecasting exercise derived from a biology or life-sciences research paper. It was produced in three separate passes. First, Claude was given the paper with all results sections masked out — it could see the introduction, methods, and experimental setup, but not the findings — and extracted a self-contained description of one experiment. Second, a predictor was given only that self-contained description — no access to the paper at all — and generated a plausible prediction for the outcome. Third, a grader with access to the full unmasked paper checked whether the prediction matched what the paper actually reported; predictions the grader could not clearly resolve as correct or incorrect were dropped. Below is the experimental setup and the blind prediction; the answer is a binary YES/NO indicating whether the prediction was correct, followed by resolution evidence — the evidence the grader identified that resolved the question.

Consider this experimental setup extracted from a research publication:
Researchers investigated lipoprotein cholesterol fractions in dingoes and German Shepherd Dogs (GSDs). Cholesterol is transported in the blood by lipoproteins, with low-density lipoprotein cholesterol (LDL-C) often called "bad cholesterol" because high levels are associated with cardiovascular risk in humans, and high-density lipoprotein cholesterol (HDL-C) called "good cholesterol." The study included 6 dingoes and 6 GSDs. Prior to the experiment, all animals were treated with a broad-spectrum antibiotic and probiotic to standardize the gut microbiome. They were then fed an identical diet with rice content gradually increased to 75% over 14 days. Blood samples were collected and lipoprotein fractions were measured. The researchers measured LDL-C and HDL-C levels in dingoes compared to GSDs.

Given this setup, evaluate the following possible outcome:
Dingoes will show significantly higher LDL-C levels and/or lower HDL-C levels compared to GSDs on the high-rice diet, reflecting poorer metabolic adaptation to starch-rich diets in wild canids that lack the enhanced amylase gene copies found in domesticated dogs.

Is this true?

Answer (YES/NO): YES